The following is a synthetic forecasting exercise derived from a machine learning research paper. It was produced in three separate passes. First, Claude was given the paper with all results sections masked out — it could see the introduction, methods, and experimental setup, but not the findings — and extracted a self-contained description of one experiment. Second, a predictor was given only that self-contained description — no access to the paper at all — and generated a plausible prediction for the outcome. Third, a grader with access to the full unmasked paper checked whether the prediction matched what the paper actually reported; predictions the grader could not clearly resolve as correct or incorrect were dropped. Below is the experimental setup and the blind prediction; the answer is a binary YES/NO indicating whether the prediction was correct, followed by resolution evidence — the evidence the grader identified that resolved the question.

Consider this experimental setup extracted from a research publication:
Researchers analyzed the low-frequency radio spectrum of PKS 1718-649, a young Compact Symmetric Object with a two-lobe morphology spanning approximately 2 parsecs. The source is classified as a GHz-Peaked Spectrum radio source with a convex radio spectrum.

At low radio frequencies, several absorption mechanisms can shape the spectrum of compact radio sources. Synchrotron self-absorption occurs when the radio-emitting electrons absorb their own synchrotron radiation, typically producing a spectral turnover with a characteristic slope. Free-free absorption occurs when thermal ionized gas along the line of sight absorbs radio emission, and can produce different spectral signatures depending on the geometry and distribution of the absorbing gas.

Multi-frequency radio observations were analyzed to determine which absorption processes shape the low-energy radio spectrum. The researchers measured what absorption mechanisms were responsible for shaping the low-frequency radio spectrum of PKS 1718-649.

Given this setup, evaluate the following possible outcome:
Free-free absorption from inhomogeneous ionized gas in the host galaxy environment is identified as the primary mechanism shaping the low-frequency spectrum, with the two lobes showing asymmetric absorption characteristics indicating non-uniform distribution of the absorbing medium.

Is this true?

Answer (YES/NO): NO